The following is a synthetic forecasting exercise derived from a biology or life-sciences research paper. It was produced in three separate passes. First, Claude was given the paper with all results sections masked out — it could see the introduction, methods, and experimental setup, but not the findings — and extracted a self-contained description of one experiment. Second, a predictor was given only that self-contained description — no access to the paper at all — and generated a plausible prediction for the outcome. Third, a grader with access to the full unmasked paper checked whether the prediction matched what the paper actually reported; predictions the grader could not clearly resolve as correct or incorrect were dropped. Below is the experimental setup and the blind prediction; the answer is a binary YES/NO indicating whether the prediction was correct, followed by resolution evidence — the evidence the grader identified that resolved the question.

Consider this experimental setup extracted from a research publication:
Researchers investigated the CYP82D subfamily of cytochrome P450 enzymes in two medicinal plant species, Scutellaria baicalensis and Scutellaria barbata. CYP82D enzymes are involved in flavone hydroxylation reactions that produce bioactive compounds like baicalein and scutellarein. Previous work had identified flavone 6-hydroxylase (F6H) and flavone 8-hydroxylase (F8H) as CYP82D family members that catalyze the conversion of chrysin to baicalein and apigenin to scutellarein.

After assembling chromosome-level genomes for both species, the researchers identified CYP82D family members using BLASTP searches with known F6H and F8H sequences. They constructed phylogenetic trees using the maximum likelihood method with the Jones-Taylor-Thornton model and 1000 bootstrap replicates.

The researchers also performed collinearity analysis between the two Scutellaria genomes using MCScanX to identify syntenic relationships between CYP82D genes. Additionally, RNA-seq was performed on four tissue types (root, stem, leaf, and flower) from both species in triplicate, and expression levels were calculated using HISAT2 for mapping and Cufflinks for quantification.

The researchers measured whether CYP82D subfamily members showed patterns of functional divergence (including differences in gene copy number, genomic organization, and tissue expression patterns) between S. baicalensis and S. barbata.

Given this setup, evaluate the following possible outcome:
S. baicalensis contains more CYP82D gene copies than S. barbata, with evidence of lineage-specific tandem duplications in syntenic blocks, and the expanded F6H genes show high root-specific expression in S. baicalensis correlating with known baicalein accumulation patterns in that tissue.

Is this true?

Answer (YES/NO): NO